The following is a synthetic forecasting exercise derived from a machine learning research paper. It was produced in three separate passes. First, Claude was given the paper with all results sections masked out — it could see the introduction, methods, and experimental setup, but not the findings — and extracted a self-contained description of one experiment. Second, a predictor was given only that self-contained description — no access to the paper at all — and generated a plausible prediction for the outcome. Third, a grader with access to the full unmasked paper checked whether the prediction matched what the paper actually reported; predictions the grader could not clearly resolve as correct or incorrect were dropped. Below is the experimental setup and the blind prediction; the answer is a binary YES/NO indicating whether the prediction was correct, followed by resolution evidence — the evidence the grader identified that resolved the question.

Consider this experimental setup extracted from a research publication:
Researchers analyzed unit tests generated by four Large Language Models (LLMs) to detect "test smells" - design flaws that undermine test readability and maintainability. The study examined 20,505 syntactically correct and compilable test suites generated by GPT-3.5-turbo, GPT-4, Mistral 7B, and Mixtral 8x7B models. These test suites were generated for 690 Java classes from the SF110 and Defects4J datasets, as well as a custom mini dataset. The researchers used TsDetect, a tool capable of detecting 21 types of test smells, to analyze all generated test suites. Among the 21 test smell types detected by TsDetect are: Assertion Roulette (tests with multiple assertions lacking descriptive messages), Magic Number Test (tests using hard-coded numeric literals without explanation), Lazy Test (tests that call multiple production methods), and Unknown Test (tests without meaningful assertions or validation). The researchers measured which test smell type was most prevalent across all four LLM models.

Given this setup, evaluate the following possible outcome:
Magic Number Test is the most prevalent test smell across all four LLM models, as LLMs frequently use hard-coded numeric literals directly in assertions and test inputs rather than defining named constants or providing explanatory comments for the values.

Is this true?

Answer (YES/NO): YES